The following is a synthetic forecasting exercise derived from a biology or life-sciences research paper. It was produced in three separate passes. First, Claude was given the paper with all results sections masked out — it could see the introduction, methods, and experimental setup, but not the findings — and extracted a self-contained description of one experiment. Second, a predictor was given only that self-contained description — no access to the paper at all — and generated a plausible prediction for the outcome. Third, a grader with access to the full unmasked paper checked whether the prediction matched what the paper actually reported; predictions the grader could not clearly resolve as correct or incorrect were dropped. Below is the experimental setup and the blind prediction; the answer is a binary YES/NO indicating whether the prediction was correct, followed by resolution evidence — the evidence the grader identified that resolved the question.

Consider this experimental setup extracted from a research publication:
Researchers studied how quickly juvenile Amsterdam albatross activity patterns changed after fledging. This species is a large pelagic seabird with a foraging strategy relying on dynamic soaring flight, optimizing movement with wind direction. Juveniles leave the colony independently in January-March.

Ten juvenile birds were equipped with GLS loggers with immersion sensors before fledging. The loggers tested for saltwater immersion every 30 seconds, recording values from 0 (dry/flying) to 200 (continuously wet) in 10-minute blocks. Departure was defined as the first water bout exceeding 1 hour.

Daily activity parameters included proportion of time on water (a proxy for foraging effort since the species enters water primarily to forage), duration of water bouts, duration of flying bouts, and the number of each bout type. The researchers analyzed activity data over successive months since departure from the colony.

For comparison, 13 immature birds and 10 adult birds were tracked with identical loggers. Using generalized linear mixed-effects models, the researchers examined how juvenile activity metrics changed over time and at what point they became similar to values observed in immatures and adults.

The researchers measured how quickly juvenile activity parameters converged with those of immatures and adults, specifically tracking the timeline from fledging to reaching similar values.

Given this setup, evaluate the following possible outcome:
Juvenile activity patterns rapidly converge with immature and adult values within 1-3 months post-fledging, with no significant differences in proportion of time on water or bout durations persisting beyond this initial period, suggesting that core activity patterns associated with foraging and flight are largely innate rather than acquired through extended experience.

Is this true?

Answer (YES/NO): NO